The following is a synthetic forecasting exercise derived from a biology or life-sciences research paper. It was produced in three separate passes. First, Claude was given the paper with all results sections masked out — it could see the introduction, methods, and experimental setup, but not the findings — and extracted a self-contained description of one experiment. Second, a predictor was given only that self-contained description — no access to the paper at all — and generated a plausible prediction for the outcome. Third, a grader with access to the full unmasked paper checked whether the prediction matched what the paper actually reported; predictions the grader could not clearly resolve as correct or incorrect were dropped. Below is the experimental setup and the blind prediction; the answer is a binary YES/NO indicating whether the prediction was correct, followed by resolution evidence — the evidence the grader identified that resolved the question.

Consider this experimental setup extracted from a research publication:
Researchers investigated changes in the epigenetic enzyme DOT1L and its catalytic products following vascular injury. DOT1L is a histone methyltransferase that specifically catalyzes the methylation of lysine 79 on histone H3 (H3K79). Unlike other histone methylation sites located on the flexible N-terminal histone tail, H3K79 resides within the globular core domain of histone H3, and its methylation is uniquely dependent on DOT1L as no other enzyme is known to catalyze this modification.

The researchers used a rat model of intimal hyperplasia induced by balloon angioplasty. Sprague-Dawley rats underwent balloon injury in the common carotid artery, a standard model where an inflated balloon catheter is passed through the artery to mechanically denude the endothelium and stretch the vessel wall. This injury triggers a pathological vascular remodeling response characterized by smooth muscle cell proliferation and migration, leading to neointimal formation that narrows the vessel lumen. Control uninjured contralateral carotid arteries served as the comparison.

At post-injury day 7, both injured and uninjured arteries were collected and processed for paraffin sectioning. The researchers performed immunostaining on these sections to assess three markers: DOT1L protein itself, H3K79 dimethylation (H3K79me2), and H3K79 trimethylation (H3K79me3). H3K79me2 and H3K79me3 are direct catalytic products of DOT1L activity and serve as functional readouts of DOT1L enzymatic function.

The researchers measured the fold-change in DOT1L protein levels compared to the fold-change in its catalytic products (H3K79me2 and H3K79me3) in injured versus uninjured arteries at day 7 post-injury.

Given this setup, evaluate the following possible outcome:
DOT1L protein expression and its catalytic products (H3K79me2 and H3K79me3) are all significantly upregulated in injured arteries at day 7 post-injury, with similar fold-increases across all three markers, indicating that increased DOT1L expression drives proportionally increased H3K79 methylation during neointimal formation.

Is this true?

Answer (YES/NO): NO